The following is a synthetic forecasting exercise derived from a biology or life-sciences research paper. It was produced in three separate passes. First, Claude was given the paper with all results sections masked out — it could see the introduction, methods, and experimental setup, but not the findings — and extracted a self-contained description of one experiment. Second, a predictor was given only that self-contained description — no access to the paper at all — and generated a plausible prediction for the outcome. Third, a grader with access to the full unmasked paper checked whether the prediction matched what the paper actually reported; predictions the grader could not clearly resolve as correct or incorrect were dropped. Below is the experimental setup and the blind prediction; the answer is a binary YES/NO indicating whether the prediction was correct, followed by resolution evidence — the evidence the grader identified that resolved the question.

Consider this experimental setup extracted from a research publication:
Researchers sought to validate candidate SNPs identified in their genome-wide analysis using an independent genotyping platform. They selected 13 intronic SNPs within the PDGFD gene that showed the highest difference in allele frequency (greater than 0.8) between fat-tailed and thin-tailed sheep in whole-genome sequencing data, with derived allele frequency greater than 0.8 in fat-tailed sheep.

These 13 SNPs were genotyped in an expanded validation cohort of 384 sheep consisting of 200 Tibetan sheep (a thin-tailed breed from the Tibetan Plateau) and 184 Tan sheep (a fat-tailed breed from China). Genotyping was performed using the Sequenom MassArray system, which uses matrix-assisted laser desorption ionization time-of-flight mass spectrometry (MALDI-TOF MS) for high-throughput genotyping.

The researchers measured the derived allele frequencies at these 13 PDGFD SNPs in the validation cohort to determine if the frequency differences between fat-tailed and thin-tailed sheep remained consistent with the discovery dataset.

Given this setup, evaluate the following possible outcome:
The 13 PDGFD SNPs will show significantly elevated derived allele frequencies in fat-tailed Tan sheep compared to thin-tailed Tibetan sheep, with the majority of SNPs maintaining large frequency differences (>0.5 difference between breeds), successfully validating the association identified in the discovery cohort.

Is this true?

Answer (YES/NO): YES